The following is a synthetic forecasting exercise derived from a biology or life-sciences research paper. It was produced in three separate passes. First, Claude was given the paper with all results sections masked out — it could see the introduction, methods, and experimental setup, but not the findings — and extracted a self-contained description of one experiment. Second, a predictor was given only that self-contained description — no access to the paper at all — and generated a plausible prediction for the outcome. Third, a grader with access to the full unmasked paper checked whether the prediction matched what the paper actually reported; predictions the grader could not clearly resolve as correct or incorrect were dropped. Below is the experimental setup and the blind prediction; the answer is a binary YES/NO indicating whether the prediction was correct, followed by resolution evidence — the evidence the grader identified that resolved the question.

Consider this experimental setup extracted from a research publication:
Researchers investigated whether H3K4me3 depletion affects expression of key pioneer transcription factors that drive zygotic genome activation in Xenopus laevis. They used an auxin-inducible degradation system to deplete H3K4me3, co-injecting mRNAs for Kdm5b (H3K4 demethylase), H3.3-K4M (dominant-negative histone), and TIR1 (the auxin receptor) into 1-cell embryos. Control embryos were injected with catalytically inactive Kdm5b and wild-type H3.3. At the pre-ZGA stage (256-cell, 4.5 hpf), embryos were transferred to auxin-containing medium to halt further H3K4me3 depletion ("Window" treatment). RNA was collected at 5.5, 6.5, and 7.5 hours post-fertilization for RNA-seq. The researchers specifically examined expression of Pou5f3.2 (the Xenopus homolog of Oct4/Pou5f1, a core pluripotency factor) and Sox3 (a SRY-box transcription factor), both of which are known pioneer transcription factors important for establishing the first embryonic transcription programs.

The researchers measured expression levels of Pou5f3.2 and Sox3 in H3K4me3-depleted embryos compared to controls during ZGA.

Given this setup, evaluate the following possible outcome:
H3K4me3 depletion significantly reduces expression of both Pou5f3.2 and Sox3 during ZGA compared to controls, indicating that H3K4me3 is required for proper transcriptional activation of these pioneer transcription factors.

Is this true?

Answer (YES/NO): NO